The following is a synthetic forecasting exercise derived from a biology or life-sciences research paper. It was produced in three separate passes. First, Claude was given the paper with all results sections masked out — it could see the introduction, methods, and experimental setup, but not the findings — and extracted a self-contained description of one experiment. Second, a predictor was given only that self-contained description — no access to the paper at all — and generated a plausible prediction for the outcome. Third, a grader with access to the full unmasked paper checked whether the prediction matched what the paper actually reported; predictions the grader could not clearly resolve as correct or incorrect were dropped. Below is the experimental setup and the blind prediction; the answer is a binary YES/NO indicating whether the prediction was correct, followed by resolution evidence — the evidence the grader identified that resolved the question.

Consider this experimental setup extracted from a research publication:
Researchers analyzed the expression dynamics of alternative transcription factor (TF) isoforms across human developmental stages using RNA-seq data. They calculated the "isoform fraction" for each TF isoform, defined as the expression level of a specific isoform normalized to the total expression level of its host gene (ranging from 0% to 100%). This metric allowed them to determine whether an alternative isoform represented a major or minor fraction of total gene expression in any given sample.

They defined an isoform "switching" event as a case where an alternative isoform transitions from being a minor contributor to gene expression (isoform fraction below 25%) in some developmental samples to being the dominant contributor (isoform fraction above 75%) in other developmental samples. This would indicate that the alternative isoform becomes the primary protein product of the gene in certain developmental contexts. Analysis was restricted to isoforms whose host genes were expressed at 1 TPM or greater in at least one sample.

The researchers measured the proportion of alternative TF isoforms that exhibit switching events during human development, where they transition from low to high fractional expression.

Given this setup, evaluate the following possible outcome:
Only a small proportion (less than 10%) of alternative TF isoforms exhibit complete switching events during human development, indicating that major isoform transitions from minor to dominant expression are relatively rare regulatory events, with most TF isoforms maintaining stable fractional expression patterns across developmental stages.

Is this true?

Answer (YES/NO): NO